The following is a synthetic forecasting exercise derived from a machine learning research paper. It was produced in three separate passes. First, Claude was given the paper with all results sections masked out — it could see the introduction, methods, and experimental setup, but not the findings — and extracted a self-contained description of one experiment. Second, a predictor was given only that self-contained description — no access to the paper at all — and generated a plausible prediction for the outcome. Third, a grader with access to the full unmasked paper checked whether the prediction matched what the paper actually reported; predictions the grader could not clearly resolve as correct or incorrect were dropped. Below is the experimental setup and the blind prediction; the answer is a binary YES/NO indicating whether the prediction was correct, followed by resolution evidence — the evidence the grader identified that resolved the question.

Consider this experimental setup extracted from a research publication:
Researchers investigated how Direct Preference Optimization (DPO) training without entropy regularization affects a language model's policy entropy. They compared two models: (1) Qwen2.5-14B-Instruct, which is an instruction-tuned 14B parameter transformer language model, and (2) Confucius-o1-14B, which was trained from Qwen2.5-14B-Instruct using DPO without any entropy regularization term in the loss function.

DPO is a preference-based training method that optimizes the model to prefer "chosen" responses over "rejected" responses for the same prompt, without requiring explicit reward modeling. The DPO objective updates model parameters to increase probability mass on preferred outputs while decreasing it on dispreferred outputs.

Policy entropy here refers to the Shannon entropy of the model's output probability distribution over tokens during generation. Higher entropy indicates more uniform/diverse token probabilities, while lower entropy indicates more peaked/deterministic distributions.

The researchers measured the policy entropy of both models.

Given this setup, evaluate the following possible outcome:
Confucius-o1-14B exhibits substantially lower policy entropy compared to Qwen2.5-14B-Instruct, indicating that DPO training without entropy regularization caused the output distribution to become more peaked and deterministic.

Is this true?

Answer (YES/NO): YES